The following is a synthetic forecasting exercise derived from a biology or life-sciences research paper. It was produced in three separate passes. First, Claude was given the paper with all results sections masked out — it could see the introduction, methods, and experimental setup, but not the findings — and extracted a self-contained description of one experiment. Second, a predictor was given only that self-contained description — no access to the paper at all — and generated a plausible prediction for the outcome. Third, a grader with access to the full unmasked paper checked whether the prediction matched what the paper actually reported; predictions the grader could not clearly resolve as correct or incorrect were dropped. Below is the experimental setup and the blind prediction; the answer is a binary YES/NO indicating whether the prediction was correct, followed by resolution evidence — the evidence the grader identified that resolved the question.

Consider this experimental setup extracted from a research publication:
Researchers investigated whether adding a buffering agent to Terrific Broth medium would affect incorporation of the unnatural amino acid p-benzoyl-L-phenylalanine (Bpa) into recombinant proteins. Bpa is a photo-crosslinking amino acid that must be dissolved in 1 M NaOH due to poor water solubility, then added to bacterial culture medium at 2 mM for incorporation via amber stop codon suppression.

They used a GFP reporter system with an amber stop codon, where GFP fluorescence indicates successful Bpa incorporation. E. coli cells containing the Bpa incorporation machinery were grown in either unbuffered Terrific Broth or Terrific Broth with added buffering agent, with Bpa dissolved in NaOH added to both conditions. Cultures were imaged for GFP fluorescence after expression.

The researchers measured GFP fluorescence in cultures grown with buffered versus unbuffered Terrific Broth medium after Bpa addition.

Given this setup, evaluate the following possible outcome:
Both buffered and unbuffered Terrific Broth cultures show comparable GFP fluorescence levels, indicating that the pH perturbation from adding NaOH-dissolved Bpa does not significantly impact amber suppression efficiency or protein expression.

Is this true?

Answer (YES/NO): NO